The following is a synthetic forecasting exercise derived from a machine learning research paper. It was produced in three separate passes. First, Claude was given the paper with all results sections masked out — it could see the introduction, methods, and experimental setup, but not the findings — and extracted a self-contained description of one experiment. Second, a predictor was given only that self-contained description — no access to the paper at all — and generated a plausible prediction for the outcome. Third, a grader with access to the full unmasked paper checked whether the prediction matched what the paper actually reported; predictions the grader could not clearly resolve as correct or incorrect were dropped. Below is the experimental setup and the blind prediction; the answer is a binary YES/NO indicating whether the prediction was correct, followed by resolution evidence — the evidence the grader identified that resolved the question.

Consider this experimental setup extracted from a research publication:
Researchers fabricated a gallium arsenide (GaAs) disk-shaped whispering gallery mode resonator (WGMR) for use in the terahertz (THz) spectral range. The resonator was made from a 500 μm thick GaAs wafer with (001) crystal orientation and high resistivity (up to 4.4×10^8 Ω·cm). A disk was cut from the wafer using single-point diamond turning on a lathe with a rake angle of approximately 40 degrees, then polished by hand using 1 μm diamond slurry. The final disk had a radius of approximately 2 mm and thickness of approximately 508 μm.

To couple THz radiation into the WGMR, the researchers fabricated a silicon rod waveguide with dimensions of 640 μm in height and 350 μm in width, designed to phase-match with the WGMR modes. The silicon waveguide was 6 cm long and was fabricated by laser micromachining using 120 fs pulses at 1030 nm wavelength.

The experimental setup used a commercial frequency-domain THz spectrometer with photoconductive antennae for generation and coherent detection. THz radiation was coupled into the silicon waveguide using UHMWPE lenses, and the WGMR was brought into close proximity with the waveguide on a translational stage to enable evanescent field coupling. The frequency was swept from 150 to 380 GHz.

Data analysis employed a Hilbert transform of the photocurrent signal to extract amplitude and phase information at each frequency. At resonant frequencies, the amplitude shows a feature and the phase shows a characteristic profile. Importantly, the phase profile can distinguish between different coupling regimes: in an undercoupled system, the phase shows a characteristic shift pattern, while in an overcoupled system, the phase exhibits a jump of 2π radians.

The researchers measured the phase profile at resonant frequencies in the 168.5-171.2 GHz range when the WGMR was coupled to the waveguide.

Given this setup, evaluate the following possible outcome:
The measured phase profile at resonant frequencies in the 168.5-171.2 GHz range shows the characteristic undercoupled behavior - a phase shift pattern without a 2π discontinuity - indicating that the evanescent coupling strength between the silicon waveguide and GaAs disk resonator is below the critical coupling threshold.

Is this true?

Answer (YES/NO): YES